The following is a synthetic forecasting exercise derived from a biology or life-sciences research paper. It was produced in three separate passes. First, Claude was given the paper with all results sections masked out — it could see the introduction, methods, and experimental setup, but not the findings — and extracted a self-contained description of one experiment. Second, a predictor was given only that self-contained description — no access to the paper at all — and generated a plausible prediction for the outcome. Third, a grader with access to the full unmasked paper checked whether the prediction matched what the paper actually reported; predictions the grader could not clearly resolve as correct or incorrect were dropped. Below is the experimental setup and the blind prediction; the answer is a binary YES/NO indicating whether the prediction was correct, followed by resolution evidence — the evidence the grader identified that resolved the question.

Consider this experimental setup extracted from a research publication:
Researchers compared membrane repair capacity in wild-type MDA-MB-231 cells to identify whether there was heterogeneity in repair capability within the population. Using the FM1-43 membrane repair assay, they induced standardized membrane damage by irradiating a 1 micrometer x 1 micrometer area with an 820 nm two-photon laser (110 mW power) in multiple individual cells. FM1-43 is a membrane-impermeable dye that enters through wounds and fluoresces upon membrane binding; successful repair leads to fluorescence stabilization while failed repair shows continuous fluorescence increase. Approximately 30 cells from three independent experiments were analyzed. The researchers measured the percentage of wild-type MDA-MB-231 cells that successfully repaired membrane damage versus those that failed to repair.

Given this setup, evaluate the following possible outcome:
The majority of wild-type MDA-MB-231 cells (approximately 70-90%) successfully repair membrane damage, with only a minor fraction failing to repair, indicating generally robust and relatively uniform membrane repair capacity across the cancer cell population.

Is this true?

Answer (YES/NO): NO